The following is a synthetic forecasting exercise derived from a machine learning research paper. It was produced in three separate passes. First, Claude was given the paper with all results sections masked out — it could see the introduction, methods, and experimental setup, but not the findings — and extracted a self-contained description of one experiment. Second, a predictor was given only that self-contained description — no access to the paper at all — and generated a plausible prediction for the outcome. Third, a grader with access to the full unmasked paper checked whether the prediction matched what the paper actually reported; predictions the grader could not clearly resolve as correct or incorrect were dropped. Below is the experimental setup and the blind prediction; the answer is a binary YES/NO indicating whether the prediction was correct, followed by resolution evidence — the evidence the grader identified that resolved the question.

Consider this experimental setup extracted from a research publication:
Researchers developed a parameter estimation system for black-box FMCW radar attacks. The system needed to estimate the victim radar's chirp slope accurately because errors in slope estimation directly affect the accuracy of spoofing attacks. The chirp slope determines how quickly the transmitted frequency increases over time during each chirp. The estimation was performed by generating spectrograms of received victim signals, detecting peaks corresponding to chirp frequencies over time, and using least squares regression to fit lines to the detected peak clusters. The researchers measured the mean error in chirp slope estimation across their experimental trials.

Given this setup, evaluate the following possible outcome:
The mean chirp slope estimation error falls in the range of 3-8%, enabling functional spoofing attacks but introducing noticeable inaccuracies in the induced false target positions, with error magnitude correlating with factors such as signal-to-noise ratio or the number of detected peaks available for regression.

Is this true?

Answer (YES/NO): NO